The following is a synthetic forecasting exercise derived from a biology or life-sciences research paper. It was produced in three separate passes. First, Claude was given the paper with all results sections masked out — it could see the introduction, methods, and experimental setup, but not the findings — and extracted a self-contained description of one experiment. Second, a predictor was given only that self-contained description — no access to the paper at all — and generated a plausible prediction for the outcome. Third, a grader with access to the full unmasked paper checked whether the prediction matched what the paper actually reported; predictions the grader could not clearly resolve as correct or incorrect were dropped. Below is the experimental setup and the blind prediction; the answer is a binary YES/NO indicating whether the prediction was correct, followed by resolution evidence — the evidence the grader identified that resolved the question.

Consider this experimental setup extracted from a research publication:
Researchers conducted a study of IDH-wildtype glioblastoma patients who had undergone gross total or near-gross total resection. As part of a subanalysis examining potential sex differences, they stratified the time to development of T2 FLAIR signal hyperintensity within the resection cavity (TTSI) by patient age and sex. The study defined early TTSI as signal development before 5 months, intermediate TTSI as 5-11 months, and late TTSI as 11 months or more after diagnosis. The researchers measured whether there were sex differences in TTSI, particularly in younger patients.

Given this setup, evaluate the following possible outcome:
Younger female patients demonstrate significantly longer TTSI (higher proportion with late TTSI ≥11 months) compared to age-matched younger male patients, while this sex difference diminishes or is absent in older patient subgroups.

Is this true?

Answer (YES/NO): NO